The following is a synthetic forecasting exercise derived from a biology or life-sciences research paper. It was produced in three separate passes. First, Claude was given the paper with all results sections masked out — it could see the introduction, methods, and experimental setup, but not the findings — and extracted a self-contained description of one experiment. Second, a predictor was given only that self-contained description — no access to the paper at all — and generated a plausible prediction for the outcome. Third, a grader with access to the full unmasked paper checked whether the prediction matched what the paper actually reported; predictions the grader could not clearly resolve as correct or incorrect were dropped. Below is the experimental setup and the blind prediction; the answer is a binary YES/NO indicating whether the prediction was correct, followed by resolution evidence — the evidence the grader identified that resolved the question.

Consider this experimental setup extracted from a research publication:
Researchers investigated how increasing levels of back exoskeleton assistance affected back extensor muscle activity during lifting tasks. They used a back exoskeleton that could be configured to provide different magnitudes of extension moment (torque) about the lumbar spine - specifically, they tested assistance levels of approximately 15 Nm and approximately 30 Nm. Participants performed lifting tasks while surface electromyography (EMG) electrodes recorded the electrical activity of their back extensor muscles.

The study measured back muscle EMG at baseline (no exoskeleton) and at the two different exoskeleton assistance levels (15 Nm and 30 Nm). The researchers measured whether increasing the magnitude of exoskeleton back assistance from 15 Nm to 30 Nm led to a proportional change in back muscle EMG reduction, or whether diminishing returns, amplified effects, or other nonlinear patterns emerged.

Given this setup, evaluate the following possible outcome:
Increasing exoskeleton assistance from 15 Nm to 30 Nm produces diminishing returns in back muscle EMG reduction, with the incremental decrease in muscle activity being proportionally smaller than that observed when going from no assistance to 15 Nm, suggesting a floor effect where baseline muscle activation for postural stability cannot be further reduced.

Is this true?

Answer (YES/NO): NO